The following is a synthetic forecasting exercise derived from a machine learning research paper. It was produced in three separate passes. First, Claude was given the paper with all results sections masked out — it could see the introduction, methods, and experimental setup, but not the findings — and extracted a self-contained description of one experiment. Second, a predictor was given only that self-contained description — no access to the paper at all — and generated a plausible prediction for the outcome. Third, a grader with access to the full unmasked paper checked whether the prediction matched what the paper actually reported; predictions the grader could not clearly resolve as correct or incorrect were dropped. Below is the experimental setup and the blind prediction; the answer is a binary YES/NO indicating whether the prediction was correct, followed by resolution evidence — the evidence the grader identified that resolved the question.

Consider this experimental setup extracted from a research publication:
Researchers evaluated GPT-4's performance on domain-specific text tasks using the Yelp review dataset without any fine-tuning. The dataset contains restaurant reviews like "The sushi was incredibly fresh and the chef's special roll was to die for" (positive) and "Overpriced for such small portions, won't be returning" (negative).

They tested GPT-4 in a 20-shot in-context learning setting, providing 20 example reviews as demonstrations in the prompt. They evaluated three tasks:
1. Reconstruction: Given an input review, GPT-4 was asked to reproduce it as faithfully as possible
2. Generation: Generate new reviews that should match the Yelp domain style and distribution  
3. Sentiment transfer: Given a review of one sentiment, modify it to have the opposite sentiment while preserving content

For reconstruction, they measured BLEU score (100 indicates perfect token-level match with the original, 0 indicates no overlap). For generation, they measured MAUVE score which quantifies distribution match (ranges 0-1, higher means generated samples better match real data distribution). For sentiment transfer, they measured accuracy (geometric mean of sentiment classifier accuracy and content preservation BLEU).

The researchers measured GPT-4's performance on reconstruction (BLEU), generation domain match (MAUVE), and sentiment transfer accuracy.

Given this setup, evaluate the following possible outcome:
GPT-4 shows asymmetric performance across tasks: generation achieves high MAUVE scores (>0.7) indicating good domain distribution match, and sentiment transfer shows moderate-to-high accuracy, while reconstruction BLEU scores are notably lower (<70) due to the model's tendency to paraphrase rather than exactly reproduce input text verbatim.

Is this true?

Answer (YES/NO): NO